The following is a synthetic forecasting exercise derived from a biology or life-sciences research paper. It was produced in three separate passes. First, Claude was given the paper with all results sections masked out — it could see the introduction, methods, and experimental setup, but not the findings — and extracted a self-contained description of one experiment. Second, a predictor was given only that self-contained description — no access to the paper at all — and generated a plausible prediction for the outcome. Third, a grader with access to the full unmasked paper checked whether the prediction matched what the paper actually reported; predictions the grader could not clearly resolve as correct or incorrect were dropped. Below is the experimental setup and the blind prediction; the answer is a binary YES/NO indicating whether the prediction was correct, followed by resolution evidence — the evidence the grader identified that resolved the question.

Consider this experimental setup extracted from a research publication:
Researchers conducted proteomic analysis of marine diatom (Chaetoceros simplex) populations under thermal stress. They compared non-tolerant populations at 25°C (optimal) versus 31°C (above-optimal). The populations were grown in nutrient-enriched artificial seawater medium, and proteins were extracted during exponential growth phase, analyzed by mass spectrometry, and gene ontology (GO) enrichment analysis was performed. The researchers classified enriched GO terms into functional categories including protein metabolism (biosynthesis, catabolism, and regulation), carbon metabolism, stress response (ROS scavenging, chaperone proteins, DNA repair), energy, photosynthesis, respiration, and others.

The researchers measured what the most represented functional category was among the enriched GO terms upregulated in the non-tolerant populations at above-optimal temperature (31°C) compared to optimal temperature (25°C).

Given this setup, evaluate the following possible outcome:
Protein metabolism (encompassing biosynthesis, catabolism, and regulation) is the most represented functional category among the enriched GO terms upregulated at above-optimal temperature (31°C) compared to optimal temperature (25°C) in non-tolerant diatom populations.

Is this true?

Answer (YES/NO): YES